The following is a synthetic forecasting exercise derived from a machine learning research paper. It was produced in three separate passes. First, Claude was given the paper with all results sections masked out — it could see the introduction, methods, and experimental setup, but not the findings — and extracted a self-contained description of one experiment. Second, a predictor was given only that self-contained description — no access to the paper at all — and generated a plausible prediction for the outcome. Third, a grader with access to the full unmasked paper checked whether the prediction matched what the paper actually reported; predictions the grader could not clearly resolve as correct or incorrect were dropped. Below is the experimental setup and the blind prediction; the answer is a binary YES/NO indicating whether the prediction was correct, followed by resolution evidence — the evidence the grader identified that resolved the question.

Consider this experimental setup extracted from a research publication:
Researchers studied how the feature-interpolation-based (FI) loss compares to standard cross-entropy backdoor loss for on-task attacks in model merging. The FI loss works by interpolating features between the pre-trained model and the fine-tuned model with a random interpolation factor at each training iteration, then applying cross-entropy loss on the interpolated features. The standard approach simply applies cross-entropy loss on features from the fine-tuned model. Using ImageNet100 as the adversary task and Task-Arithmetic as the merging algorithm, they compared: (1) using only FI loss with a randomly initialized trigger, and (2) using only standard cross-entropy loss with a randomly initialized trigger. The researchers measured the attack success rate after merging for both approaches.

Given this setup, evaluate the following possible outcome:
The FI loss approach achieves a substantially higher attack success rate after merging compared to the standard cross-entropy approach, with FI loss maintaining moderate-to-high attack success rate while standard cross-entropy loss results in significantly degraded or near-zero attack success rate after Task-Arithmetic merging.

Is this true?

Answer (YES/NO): NO